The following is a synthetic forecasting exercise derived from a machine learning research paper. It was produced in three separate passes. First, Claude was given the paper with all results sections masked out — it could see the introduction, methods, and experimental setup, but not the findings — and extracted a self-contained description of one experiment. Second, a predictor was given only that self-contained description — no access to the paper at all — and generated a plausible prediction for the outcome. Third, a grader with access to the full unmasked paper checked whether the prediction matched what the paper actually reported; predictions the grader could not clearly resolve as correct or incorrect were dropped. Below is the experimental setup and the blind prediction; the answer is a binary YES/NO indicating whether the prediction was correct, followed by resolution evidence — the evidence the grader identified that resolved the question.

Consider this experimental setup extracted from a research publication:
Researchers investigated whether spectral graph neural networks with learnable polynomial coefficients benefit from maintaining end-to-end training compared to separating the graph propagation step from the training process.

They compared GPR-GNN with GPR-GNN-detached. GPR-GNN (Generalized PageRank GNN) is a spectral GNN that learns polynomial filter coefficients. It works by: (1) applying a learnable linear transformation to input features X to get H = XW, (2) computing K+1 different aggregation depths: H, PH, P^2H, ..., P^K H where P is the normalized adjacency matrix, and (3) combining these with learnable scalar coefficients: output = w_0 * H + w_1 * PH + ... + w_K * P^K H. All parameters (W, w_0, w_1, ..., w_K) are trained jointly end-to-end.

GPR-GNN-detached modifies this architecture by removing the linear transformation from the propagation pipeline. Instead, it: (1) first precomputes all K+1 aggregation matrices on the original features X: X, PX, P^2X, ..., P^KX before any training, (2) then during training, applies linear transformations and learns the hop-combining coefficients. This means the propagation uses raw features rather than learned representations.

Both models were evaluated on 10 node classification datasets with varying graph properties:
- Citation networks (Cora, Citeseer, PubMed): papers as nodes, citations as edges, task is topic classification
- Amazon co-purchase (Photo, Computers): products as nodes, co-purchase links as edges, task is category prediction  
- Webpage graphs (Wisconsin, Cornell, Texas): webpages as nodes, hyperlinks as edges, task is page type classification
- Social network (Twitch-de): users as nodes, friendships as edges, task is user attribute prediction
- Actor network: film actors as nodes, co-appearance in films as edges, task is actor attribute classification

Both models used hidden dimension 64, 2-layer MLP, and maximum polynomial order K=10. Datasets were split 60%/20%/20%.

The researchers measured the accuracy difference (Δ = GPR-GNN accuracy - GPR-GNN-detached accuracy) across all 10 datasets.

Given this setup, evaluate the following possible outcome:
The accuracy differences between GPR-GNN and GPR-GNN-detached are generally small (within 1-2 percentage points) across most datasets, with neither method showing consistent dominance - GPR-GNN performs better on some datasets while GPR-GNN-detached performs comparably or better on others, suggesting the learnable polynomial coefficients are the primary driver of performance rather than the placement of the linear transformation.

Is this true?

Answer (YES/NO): NO